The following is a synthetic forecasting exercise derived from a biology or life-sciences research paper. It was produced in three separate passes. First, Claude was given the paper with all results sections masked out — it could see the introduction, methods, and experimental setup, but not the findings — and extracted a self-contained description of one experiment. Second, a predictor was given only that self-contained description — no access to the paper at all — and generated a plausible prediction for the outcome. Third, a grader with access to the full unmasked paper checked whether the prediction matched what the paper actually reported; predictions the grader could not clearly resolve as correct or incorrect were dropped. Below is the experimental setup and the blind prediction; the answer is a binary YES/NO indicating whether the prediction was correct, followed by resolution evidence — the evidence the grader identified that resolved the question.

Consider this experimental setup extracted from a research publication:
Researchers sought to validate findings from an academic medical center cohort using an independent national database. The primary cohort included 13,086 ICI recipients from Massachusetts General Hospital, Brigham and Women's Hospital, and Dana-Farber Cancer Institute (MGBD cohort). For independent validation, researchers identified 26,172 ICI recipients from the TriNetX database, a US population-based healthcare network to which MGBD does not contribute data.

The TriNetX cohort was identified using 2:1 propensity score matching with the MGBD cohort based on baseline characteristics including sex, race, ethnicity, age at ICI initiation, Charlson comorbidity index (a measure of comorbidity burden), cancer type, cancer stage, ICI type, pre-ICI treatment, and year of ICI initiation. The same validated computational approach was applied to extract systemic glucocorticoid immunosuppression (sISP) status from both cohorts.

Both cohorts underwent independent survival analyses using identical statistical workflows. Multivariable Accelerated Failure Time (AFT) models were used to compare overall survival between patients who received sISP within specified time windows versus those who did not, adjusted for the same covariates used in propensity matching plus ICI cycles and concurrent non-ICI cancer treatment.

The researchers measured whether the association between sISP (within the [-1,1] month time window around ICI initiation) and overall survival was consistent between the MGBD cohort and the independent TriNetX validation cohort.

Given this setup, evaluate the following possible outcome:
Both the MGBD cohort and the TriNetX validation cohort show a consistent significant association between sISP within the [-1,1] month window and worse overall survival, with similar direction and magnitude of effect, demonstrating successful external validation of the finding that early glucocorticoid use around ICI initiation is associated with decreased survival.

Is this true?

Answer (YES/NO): YES